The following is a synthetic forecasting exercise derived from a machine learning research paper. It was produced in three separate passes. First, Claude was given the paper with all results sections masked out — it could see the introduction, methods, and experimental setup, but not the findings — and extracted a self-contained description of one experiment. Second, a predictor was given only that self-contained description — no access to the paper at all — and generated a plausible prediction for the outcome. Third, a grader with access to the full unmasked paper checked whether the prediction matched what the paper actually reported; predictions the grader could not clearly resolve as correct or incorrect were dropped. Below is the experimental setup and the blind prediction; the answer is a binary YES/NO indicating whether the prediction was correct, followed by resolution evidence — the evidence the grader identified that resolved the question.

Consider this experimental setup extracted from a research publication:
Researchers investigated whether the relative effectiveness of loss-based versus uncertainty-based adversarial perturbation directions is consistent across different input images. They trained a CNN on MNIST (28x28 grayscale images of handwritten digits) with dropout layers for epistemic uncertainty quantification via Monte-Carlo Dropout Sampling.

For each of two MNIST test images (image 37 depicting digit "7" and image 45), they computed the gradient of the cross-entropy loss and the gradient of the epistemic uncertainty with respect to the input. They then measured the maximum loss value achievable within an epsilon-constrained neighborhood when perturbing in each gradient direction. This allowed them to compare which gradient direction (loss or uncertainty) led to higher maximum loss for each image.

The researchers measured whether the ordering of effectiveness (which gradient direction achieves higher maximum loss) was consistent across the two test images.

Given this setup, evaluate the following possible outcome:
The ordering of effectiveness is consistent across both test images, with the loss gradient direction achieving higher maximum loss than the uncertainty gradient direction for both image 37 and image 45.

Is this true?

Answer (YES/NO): NO